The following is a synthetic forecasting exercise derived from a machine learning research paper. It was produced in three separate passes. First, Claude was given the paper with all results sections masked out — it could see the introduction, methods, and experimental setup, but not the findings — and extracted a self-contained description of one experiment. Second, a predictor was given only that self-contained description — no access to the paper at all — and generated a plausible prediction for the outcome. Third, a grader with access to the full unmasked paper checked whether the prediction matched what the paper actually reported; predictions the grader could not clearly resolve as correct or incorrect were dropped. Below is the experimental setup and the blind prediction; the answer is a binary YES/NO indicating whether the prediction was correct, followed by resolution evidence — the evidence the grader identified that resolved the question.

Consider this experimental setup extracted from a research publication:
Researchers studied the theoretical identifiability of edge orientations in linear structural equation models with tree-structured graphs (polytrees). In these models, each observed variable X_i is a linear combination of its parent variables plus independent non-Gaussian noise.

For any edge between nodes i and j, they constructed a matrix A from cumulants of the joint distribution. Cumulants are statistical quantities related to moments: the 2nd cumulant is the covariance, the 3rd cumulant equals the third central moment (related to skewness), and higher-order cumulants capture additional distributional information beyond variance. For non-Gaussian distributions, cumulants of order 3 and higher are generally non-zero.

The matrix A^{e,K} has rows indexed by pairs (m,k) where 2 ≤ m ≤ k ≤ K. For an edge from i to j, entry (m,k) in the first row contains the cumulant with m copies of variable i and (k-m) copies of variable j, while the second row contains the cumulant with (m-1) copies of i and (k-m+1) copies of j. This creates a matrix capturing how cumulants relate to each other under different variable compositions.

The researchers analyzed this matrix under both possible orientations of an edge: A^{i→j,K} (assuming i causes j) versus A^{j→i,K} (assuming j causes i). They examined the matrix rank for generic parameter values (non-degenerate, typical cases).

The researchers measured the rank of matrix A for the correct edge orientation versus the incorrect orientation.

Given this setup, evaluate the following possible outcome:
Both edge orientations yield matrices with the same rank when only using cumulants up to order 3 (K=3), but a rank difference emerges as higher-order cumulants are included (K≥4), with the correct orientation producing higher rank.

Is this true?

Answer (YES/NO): NO